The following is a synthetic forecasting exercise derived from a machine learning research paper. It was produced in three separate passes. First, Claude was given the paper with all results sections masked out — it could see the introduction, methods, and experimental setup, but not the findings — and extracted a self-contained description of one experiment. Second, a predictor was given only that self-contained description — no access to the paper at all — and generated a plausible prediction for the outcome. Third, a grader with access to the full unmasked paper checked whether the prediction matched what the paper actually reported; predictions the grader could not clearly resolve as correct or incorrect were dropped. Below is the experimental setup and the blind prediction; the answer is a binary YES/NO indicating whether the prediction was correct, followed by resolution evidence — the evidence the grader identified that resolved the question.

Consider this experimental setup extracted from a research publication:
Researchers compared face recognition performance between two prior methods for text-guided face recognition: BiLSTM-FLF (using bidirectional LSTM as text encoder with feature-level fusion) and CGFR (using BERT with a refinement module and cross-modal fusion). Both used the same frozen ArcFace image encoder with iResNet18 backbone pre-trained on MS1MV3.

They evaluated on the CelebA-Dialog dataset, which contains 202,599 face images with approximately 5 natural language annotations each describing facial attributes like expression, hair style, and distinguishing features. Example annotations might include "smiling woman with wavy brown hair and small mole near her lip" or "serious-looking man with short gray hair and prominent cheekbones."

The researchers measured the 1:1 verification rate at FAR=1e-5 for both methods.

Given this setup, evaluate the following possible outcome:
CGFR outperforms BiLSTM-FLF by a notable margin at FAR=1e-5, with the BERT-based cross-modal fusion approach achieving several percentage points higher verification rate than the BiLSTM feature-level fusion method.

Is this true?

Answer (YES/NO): NO